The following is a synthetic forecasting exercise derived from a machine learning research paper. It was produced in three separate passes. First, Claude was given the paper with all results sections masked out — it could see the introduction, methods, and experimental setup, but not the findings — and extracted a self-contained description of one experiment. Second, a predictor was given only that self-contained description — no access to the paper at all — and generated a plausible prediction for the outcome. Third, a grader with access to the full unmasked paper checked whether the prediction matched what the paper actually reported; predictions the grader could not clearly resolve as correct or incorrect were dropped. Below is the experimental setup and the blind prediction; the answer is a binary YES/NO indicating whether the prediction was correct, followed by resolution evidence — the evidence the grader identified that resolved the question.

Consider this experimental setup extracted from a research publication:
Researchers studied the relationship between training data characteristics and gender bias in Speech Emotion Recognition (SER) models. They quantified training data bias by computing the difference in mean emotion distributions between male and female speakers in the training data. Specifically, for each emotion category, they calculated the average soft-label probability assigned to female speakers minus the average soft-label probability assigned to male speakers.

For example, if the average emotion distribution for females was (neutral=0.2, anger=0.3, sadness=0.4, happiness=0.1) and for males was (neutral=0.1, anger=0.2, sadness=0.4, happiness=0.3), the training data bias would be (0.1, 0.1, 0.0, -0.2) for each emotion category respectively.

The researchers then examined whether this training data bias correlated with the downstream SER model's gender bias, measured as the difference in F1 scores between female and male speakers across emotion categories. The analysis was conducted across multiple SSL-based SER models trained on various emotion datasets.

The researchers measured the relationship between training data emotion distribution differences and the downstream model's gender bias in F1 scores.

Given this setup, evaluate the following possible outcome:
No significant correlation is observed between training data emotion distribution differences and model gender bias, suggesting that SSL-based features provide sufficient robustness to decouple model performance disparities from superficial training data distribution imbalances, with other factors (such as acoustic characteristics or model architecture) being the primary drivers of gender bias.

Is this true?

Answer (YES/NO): NO